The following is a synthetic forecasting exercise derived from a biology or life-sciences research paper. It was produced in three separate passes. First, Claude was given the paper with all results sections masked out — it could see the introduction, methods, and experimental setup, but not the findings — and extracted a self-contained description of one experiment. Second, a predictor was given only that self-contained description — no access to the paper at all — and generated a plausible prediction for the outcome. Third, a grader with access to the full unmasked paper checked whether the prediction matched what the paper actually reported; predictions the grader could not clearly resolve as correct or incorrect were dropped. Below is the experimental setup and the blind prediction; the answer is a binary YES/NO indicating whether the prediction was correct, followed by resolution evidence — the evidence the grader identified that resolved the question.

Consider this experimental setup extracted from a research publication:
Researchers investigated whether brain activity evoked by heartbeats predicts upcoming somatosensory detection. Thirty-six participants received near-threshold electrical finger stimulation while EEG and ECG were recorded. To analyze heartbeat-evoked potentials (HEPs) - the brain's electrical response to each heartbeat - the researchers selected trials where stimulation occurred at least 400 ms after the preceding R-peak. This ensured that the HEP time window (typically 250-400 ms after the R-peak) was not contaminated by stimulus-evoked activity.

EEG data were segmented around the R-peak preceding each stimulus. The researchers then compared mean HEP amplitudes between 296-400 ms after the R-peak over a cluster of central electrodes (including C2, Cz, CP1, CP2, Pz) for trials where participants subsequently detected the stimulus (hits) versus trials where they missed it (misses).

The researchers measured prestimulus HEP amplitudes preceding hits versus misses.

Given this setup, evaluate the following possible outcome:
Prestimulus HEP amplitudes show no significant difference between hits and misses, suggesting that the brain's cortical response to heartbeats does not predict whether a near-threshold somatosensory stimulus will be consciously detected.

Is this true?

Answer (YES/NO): NO